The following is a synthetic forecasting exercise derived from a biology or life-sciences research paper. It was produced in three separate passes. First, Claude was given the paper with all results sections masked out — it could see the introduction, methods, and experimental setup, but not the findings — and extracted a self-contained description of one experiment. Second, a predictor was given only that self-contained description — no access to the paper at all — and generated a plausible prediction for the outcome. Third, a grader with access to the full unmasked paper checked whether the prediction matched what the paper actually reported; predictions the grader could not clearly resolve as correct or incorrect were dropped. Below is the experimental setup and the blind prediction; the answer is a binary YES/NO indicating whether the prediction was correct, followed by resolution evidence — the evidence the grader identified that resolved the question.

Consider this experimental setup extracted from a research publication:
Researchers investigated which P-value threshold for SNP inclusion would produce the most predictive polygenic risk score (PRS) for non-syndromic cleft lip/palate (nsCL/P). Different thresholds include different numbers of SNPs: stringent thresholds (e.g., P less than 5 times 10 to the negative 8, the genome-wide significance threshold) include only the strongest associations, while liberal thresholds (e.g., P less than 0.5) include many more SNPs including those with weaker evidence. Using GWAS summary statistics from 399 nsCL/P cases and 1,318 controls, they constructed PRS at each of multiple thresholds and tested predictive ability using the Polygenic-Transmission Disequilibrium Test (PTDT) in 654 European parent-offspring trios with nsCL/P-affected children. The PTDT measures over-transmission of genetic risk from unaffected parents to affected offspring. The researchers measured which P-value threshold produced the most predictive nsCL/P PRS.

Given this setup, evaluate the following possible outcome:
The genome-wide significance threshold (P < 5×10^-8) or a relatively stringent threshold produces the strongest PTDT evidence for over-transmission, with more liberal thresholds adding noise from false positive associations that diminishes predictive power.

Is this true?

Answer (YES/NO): YES